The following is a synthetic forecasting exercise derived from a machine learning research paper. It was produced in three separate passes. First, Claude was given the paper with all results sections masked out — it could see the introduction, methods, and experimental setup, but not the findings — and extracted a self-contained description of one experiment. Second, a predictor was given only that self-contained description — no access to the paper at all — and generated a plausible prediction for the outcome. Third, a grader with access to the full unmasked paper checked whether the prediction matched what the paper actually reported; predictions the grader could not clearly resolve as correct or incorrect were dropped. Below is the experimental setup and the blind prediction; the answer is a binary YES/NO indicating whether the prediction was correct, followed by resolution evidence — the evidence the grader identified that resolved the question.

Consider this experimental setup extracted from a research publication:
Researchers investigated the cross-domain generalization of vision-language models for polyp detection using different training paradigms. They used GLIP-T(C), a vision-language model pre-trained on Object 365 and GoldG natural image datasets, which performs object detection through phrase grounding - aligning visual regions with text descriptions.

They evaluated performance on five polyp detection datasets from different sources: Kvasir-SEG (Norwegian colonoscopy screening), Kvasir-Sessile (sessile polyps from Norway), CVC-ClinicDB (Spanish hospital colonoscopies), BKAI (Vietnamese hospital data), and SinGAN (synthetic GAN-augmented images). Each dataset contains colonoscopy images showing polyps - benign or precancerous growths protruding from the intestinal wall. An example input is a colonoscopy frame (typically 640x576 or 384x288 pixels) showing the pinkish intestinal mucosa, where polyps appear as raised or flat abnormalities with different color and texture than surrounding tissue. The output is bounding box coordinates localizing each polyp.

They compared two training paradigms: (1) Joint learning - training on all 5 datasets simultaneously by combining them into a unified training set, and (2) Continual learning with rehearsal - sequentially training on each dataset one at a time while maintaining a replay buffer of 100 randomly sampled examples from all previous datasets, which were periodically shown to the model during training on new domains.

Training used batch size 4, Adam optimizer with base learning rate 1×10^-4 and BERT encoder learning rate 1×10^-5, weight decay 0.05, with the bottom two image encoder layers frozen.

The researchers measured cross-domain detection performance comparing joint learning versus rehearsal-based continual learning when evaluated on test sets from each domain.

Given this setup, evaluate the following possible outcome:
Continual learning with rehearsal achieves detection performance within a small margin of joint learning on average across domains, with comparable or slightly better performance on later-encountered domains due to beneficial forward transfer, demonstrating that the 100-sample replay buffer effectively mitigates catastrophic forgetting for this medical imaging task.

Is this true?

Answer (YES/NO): NO